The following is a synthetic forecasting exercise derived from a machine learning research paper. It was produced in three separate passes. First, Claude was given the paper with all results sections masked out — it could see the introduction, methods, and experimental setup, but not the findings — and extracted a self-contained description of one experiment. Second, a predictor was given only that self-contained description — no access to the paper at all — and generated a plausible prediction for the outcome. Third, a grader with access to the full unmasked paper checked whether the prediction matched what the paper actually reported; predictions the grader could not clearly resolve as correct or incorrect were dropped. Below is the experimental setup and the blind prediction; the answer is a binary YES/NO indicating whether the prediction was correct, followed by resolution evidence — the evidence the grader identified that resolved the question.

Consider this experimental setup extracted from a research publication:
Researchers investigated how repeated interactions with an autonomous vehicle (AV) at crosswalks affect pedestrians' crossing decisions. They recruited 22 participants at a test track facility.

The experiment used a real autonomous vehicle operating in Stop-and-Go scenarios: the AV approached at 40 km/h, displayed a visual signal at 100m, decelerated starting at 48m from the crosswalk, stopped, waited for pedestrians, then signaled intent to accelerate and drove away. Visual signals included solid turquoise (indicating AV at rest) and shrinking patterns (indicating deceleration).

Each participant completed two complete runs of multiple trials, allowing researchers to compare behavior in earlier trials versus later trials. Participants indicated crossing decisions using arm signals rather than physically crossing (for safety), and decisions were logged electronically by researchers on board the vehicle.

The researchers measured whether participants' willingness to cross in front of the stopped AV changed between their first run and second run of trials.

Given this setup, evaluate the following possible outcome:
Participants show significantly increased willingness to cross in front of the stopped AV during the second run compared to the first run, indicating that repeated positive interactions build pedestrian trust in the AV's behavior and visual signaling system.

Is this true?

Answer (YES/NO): NO